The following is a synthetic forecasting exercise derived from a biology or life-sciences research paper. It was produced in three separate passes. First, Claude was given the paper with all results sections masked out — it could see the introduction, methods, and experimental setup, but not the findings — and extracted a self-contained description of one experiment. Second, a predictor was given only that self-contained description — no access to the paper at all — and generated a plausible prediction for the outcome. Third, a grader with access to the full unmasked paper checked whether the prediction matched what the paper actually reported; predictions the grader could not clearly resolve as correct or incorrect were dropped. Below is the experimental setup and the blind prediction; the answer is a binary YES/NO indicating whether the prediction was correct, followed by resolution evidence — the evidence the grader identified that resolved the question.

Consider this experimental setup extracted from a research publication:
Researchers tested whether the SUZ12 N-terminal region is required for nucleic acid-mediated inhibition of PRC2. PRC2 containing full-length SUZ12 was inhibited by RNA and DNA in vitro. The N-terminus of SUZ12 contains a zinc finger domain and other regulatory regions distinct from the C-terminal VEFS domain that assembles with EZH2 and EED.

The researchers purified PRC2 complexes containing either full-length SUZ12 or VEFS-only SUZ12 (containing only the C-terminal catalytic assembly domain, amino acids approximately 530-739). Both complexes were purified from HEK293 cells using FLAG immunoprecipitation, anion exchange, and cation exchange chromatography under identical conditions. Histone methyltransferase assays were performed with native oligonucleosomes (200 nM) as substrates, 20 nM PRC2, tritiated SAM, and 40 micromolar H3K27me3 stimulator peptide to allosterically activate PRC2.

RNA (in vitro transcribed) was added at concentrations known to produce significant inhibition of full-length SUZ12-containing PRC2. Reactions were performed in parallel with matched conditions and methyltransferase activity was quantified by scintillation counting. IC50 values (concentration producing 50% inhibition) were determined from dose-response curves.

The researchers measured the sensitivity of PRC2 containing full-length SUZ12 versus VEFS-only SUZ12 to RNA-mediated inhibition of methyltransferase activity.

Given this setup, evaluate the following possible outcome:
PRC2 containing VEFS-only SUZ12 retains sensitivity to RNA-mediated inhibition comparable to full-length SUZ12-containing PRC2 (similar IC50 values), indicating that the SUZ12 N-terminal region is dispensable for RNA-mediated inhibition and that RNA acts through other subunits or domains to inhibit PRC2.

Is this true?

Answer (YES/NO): NO